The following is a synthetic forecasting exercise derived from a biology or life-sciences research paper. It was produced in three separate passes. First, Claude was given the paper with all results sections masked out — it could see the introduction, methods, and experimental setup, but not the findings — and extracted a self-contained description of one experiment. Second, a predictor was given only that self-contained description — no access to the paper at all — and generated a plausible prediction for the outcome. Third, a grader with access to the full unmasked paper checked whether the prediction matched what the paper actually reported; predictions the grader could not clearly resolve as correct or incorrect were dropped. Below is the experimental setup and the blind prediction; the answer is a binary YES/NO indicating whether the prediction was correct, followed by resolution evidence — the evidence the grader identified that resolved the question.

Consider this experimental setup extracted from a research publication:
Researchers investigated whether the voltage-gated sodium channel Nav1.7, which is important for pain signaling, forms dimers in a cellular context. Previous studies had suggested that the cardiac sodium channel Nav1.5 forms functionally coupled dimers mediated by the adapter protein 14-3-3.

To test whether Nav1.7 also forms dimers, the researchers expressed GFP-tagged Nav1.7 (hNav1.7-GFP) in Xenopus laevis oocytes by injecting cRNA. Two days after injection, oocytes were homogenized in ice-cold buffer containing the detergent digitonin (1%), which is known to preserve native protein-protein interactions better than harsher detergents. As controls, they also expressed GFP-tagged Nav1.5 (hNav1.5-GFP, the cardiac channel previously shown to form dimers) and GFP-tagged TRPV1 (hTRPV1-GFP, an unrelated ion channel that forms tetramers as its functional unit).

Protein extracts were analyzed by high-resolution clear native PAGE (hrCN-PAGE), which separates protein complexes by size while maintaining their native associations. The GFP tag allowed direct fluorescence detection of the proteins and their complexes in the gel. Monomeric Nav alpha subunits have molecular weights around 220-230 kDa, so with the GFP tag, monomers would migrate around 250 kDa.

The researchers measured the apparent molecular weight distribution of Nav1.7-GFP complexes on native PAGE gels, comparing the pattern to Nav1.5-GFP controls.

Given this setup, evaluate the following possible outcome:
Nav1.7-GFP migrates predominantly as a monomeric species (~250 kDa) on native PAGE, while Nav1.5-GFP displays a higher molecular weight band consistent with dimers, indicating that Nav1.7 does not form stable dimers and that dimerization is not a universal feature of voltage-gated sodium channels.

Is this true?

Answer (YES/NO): NO